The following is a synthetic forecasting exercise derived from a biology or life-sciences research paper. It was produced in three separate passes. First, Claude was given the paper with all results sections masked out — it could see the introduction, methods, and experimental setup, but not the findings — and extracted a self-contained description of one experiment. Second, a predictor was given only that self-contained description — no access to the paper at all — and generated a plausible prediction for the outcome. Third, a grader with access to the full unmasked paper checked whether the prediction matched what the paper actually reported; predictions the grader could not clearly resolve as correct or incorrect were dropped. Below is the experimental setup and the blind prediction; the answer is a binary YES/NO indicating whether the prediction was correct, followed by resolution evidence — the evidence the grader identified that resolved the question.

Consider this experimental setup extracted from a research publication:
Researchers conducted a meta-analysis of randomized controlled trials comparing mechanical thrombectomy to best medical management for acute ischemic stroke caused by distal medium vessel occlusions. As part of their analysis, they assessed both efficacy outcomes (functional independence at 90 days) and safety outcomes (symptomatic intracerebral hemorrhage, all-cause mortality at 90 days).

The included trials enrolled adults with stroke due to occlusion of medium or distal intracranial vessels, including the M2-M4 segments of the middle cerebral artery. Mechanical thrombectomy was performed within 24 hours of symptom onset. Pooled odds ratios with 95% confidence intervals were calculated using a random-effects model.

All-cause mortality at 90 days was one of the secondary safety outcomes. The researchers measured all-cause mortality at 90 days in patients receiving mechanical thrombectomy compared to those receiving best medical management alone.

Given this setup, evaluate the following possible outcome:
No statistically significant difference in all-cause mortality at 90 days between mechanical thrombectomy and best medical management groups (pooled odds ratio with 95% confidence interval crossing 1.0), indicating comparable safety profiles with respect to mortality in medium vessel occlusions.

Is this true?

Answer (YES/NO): YES